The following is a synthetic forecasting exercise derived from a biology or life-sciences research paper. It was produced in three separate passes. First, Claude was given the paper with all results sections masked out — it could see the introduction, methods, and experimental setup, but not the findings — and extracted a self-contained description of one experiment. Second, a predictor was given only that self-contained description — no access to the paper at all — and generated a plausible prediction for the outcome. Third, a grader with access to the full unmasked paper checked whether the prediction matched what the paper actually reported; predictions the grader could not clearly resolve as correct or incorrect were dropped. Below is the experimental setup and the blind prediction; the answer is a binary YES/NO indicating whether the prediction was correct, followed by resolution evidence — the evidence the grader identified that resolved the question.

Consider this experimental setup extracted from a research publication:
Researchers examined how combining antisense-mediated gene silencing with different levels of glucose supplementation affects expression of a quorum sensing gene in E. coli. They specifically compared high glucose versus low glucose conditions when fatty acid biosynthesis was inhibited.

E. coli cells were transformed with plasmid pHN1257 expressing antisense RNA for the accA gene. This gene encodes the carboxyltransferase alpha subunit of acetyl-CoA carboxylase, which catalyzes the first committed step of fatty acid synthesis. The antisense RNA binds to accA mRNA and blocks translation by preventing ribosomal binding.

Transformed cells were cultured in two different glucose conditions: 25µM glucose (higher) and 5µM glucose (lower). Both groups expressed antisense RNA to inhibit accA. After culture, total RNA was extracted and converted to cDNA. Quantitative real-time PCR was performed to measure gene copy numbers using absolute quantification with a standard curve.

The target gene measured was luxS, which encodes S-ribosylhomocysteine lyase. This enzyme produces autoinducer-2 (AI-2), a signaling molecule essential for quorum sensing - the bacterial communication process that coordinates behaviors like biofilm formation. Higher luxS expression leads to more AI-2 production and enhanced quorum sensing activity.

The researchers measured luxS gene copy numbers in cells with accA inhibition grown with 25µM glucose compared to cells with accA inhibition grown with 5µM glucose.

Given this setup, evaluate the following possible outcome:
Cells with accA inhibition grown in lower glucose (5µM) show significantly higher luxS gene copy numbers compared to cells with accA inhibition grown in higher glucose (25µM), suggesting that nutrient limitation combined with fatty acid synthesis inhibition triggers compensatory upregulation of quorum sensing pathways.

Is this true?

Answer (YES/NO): YES